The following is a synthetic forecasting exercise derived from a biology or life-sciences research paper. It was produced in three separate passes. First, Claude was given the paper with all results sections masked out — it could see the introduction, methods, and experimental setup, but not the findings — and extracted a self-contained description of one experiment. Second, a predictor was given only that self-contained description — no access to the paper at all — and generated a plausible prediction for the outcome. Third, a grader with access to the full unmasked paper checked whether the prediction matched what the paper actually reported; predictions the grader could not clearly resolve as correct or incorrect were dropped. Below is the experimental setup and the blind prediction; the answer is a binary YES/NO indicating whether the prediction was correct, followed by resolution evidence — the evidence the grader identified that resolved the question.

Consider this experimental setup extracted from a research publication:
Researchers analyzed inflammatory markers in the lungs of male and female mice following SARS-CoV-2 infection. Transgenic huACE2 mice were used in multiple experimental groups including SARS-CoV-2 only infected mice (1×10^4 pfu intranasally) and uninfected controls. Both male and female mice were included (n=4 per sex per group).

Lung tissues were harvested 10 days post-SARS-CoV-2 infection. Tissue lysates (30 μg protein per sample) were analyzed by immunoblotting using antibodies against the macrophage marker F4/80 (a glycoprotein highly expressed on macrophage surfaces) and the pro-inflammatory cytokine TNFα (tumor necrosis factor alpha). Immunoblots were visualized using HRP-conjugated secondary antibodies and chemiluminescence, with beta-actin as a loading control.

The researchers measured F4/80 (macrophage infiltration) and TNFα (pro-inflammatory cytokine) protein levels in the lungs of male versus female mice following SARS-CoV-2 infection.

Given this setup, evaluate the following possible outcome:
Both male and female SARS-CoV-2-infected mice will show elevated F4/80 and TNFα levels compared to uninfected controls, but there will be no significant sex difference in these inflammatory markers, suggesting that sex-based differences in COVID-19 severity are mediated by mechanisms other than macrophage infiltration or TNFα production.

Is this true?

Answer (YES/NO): NO